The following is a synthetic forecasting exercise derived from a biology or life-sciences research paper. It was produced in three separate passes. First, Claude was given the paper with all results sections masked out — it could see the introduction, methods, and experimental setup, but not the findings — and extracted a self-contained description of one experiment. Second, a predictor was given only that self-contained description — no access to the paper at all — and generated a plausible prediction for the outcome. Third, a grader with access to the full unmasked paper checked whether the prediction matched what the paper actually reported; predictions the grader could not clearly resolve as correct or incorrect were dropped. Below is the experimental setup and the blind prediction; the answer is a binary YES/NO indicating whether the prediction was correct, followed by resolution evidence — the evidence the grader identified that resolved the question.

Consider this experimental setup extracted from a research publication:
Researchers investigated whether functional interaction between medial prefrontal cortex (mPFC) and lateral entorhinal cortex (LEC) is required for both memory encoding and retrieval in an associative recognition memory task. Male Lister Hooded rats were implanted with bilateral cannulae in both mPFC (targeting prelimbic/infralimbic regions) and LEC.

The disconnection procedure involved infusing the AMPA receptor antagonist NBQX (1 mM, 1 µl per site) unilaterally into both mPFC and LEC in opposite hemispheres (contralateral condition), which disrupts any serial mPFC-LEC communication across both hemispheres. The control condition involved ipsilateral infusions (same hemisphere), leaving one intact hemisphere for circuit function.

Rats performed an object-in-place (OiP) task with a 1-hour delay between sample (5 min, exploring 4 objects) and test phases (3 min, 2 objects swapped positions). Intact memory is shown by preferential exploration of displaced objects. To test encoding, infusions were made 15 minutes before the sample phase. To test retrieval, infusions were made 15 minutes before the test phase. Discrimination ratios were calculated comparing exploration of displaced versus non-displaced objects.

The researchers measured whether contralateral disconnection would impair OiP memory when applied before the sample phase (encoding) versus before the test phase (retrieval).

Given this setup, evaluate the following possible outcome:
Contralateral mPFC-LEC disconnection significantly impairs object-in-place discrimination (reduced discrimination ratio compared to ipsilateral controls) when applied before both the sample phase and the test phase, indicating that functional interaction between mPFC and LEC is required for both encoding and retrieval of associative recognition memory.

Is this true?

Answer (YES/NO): YES